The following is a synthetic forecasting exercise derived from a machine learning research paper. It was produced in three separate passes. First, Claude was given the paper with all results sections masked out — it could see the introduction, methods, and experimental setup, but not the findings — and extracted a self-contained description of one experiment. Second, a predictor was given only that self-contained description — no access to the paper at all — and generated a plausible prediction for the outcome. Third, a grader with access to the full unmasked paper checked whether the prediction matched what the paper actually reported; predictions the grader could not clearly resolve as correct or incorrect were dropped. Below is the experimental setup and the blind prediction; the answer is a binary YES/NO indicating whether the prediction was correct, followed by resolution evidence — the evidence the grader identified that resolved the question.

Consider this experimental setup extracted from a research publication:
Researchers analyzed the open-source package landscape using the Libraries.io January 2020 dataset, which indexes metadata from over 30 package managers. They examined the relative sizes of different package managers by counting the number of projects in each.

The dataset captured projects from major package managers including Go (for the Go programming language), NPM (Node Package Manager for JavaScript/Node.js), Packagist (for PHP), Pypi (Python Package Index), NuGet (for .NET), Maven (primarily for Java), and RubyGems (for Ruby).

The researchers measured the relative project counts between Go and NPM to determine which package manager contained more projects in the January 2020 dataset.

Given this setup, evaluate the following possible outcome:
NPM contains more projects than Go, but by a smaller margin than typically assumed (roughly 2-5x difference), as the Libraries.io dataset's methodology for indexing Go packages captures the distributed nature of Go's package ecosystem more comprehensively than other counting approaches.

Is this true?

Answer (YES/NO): NO